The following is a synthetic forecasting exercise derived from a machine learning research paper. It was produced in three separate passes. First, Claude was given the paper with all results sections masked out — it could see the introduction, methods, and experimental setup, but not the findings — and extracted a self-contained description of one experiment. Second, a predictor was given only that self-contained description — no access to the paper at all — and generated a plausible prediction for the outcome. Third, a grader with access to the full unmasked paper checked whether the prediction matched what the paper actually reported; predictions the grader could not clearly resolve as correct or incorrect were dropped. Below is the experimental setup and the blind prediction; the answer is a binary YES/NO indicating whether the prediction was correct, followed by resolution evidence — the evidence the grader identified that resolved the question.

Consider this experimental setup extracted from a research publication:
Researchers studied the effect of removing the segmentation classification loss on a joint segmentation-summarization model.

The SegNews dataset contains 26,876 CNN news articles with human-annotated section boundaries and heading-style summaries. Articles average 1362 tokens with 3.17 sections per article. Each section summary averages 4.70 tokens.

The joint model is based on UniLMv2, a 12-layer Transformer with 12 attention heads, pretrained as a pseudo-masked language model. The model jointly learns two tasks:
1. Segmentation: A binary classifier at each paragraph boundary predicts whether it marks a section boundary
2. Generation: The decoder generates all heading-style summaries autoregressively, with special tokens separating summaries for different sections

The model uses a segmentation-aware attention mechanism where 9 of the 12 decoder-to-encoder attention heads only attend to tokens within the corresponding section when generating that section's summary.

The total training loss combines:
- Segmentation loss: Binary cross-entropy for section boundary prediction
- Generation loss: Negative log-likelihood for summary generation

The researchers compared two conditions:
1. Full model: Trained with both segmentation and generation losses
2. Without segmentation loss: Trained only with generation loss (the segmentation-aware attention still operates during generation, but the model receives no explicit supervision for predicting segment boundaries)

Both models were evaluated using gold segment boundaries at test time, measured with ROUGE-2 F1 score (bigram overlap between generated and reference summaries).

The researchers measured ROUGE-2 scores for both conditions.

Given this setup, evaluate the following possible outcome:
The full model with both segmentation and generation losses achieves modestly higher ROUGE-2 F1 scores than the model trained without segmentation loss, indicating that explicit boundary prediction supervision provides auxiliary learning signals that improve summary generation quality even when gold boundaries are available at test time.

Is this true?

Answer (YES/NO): YES